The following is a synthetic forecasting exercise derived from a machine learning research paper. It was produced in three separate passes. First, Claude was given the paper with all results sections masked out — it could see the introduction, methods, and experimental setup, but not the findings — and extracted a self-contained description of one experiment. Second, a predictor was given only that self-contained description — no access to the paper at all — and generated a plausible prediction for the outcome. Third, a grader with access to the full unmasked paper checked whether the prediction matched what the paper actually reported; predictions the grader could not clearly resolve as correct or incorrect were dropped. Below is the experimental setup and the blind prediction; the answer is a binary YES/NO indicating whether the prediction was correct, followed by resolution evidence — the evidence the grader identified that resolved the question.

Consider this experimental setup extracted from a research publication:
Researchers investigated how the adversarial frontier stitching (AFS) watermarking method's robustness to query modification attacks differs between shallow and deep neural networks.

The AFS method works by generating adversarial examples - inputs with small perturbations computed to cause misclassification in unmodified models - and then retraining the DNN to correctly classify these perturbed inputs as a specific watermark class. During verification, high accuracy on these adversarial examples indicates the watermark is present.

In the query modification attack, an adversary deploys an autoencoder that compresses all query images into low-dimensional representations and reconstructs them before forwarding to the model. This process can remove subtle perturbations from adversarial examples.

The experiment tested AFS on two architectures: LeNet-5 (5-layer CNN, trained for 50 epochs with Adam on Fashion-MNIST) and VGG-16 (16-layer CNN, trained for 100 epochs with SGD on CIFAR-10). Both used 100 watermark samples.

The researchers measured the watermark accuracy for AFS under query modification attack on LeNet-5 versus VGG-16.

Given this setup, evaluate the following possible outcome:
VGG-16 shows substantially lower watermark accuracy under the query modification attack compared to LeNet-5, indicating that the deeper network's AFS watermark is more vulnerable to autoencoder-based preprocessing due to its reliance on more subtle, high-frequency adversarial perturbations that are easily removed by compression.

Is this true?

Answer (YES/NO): NO